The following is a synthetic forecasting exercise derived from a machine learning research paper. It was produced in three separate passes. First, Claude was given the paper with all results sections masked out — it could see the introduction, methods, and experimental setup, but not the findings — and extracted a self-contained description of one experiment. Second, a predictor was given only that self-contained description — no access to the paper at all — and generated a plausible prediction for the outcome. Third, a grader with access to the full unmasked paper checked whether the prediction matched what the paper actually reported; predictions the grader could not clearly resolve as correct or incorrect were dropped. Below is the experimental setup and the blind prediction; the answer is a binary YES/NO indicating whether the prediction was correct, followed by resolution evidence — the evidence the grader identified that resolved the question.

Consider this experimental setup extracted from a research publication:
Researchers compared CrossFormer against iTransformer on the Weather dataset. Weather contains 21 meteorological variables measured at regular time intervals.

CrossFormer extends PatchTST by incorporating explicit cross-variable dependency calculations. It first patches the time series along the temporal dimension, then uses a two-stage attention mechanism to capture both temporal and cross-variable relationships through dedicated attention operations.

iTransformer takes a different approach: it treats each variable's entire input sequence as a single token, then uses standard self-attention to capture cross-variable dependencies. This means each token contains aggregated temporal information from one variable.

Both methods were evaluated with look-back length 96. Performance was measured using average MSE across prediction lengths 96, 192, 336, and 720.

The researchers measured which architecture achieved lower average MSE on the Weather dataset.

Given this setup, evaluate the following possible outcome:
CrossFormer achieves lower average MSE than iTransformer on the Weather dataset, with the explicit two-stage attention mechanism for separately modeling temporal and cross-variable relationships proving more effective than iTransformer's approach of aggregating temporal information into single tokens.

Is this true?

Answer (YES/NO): NO